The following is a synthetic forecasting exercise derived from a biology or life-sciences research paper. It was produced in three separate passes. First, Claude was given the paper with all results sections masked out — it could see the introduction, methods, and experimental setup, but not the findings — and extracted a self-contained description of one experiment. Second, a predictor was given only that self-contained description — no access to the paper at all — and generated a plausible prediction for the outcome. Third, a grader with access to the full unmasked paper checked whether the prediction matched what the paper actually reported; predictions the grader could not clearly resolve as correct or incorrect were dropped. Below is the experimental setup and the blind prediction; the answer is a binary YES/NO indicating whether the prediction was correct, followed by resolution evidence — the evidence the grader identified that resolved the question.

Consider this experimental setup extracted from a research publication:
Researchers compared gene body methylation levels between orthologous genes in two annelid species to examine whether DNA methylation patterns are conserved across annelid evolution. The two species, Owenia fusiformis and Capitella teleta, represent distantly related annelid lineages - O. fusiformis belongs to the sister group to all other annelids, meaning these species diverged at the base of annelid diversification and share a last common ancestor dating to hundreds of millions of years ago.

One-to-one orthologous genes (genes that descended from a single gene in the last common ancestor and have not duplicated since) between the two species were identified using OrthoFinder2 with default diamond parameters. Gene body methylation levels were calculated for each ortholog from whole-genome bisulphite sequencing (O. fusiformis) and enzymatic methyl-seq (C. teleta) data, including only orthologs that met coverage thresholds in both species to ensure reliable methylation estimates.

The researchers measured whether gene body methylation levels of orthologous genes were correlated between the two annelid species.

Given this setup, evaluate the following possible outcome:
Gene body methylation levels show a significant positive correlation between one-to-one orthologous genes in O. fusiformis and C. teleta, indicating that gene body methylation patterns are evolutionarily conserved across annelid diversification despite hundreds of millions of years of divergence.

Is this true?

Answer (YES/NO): YES